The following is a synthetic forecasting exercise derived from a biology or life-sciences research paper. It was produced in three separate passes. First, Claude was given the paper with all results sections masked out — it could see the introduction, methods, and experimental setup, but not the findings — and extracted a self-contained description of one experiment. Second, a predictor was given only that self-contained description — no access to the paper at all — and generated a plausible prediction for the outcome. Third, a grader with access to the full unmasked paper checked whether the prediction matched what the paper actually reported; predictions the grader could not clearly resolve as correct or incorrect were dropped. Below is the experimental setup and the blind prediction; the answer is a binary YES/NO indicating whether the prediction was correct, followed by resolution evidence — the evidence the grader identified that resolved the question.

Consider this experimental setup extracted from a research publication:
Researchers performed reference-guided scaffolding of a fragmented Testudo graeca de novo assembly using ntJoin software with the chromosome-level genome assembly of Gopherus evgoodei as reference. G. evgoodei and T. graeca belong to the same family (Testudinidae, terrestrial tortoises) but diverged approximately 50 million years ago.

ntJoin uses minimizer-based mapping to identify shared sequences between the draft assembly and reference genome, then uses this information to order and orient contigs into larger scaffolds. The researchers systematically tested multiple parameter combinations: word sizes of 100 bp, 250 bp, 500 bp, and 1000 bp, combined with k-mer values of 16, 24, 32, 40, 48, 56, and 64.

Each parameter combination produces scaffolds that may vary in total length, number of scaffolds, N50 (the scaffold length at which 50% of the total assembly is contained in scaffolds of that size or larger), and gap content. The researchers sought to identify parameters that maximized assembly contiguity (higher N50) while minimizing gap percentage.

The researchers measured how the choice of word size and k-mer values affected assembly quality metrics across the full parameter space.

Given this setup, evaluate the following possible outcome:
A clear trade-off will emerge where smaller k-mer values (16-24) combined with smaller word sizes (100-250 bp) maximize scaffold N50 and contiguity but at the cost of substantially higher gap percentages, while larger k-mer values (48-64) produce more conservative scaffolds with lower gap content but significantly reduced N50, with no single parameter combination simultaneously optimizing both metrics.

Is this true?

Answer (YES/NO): NO